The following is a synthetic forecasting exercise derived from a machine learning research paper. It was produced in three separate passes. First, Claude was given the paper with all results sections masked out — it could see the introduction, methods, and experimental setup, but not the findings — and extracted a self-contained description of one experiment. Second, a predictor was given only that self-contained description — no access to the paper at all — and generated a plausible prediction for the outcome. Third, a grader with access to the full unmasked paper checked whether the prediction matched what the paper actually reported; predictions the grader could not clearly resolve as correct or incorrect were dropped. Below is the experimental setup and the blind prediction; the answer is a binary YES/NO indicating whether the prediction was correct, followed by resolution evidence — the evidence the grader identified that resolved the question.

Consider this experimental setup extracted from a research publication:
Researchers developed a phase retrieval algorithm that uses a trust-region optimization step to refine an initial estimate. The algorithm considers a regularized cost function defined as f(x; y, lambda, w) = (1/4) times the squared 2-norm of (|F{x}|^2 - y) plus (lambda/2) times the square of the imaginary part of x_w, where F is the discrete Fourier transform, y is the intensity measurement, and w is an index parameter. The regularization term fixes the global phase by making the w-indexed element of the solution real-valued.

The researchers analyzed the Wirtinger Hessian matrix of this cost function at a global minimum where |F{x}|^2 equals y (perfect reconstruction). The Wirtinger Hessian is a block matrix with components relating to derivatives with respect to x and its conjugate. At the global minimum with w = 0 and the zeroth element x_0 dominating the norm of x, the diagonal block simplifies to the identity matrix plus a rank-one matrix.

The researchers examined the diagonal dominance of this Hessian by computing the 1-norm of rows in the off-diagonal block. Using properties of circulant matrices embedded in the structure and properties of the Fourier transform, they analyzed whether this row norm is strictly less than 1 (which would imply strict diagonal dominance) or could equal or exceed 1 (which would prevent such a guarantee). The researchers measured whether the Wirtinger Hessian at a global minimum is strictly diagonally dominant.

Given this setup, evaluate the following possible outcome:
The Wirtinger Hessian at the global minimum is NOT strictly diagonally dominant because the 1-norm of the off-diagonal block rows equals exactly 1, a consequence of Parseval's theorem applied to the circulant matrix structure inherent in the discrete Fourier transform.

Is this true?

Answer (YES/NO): NO